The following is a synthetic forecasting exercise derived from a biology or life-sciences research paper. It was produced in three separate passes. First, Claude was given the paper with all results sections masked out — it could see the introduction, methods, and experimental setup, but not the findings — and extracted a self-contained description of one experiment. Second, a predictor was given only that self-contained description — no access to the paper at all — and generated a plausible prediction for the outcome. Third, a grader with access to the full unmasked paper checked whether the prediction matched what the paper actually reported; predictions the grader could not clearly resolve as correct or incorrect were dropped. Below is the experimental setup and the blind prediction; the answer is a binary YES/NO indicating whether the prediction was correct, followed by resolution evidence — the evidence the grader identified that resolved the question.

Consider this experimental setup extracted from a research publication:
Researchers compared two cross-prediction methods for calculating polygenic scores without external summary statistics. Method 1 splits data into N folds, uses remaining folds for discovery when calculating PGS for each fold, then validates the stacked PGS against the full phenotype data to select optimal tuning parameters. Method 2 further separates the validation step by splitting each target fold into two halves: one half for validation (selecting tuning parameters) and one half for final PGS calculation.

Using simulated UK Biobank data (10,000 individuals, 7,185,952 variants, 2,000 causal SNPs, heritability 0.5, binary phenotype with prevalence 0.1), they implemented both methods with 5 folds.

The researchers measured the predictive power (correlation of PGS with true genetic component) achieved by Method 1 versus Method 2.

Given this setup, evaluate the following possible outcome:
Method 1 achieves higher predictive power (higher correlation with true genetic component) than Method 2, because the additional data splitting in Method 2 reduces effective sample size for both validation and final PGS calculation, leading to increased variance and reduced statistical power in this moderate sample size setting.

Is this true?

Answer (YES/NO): YES